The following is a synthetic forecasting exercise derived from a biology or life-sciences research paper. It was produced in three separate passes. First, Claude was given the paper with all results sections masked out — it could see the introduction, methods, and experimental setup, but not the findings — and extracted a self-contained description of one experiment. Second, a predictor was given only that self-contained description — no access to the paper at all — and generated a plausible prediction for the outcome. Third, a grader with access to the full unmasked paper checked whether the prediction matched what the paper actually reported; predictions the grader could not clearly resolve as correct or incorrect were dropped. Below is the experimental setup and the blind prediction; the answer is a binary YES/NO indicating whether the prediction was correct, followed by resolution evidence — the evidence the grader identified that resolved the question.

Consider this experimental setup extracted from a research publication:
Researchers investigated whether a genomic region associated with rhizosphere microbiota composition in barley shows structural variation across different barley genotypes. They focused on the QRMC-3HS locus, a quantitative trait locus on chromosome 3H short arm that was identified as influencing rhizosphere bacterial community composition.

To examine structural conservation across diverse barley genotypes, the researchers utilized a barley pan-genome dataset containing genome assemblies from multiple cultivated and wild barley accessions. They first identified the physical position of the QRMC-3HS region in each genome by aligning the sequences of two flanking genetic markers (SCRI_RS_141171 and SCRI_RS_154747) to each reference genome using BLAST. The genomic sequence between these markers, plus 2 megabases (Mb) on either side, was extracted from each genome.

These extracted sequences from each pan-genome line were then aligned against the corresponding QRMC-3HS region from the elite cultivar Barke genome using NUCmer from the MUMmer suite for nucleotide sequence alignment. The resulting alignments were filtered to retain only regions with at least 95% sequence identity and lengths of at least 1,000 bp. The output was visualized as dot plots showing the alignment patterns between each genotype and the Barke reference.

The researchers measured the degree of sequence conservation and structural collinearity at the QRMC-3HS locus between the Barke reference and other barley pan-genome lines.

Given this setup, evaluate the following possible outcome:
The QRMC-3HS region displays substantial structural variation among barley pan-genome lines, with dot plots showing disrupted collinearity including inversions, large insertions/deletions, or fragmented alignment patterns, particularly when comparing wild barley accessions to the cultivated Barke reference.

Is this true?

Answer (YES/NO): NO